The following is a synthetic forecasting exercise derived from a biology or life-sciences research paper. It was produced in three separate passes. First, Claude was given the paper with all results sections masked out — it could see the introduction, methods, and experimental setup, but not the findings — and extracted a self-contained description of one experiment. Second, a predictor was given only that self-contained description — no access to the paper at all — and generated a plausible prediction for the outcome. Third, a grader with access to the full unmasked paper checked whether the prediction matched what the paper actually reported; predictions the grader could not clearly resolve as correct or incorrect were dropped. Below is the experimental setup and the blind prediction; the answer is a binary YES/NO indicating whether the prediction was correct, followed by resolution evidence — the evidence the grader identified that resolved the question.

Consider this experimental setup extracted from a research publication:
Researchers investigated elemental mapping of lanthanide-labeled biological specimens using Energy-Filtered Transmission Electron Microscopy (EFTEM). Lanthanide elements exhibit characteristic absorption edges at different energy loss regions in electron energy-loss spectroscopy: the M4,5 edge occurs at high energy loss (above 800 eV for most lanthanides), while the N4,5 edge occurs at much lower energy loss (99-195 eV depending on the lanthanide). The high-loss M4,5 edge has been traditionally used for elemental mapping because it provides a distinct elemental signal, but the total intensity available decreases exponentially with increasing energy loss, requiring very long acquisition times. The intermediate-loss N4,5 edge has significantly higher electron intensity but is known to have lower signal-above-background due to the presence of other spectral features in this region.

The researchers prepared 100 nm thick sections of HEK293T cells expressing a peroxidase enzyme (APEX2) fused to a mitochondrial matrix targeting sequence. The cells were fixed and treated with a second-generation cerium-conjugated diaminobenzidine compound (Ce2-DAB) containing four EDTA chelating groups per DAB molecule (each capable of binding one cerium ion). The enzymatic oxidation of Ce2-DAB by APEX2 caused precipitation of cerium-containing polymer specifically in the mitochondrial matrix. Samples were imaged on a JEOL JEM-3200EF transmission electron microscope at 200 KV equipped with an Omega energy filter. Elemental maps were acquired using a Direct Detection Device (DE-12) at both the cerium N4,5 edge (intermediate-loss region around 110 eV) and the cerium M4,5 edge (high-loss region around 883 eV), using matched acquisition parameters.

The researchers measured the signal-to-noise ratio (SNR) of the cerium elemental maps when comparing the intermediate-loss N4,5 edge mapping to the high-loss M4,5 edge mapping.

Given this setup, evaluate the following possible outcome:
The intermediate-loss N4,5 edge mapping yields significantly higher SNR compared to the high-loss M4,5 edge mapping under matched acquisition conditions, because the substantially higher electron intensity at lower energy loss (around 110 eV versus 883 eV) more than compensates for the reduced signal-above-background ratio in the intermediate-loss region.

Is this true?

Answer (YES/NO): YES